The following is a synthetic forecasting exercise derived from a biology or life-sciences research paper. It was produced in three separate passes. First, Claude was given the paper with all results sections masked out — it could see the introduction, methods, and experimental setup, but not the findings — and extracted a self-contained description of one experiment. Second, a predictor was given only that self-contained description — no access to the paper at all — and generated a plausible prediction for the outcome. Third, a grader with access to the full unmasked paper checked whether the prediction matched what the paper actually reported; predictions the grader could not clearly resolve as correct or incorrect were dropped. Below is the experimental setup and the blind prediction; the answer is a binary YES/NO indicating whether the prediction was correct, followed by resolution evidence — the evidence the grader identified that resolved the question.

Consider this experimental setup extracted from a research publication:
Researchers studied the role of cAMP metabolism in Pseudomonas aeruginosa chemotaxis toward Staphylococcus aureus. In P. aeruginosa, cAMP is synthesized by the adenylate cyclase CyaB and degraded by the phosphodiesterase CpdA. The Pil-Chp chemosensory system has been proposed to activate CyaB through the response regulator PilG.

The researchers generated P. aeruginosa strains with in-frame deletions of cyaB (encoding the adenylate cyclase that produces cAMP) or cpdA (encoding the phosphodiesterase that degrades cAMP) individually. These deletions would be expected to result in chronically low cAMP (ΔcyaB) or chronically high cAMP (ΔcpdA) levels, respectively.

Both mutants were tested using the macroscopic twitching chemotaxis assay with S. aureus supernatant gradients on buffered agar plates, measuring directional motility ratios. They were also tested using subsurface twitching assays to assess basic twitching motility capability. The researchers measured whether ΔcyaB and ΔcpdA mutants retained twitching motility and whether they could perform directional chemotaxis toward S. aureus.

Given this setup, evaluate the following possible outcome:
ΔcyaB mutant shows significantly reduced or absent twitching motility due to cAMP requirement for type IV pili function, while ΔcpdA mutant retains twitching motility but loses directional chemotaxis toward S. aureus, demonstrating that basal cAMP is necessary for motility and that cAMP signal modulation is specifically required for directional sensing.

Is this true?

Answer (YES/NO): NO